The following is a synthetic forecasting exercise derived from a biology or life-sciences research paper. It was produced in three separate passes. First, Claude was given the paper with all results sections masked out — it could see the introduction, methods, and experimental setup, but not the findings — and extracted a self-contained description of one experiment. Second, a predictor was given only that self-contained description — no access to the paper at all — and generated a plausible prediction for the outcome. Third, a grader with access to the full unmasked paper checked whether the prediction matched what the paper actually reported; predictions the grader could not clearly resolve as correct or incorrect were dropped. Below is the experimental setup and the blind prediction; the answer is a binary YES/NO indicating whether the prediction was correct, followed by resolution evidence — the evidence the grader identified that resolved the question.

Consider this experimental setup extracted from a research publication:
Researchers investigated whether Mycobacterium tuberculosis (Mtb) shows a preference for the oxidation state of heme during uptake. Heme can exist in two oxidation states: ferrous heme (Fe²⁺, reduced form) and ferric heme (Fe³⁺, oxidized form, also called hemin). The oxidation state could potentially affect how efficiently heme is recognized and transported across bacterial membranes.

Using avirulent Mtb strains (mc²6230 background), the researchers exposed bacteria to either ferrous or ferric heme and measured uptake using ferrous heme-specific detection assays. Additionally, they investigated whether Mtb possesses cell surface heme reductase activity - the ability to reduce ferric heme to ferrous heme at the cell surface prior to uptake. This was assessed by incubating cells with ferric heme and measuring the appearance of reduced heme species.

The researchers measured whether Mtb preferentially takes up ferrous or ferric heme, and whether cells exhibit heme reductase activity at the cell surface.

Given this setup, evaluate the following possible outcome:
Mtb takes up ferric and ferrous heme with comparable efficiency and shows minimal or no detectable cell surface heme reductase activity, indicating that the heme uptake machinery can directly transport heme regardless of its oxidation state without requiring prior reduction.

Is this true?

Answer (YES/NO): NO